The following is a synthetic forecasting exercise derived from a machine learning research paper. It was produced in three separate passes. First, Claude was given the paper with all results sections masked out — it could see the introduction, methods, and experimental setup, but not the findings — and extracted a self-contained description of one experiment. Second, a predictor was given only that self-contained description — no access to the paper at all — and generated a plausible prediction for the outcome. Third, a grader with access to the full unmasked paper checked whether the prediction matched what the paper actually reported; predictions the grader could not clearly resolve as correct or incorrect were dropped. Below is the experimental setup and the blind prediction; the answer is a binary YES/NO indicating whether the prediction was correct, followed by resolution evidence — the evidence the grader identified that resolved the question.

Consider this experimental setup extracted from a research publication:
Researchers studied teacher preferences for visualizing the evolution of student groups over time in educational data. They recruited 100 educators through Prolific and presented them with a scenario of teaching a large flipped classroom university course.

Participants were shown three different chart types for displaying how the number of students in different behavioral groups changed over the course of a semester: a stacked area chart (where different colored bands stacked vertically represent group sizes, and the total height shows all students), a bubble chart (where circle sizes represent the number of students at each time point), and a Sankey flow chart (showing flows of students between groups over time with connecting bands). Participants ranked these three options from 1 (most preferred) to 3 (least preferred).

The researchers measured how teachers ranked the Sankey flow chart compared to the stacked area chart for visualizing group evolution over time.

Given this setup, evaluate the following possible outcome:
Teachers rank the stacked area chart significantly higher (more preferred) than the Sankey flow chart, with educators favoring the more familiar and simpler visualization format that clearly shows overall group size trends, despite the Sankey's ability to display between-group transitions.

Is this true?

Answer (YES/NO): NO